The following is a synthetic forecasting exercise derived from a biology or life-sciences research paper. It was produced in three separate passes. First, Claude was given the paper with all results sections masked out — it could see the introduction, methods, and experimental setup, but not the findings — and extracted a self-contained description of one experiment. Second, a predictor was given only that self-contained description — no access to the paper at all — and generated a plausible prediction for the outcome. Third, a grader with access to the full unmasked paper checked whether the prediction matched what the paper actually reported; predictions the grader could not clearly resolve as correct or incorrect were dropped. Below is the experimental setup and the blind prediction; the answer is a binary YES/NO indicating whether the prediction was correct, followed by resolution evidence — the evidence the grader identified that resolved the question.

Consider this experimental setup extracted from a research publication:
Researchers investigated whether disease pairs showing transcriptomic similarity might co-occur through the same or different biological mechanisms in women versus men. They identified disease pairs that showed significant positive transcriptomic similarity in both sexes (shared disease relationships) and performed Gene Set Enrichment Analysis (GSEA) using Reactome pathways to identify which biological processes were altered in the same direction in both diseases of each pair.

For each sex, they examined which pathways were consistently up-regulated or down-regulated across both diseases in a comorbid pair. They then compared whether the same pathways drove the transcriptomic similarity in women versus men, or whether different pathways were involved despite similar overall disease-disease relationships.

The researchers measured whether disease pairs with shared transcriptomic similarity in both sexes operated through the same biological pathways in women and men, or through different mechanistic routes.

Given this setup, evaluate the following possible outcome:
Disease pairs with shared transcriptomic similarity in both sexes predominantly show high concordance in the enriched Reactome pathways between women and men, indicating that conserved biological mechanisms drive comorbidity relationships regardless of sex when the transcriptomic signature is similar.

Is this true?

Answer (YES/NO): NO